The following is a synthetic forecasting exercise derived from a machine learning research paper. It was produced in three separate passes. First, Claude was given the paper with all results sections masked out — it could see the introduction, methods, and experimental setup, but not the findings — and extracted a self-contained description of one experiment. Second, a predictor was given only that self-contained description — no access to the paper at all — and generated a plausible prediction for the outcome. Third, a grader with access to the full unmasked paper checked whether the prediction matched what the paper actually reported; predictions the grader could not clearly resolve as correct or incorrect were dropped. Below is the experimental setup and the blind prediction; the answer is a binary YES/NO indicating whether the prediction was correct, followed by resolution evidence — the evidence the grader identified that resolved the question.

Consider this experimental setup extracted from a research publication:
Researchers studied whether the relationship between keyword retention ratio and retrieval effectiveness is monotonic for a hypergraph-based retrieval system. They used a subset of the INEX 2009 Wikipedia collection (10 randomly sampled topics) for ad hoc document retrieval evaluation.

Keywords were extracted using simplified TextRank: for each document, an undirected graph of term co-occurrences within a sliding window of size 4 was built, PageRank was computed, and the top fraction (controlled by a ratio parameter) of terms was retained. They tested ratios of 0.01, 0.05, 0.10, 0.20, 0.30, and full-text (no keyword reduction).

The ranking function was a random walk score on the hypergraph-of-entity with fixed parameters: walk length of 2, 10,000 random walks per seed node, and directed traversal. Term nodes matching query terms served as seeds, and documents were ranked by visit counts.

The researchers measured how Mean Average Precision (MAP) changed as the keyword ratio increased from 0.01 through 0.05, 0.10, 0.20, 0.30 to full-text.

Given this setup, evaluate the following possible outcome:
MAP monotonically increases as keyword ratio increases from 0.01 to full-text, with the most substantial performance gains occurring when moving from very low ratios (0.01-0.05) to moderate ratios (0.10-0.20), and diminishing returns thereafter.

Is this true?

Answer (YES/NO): NO